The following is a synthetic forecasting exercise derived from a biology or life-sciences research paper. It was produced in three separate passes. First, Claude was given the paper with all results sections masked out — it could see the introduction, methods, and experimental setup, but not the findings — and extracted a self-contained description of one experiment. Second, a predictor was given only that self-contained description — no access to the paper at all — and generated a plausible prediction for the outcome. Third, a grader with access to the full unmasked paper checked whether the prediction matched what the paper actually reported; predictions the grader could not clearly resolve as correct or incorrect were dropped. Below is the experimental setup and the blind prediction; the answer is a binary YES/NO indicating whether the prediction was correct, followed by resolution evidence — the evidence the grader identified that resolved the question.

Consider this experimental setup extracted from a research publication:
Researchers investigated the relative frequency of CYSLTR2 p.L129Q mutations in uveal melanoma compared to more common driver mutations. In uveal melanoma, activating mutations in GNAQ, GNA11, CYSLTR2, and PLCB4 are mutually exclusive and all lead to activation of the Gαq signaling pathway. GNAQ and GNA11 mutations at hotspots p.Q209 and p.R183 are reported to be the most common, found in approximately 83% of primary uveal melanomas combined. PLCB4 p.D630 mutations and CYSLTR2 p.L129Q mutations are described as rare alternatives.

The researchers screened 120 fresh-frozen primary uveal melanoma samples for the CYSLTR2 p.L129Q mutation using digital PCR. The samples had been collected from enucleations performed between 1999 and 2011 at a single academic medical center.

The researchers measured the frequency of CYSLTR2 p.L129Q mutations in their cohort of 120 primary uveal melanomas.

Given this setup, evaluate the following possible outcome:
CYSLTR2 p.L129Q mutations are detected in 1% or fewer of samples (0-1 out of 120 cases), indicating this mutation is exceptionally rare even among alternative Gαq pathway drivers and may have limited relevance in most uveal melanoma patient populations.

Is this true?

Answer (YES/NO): NO